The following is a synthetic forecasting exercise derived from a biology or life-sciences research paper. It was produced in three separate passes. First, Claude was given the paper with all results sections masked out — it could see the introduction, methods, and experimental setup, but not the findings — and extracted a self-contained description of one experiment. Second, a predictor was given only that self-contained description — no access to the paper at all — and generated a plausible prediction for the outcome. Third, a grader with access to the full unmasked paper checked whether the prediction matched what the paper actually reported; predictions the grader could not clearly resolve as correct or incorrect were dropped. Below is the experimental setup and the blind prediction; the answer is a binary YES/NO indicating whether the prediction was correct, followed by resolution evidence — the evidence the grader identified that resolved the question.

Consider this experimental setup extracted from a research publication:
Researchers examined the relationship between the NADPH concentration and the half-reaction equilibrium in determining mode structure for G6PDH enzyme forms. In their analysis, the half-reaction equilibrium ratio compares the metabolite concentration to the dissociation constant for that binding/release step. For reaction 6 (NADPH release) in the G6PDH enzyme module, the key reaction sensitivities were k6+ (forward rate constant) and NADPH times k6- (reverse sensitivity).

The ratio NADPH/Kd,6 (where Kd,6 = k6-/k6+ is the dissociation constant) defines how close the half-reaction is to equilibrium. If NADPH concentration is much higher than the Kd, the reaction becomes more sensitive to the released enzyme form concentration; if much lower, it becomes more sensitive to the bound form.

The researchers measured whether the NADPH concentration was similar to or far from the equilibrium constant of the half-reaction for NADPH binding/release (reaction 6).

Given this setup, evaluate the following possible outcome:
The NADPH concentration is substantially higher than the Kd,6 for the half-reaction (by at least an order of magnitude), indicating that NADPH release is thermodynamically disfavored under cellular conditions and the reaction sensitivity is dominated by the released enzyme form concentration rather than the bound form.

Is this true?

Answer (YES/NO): NO